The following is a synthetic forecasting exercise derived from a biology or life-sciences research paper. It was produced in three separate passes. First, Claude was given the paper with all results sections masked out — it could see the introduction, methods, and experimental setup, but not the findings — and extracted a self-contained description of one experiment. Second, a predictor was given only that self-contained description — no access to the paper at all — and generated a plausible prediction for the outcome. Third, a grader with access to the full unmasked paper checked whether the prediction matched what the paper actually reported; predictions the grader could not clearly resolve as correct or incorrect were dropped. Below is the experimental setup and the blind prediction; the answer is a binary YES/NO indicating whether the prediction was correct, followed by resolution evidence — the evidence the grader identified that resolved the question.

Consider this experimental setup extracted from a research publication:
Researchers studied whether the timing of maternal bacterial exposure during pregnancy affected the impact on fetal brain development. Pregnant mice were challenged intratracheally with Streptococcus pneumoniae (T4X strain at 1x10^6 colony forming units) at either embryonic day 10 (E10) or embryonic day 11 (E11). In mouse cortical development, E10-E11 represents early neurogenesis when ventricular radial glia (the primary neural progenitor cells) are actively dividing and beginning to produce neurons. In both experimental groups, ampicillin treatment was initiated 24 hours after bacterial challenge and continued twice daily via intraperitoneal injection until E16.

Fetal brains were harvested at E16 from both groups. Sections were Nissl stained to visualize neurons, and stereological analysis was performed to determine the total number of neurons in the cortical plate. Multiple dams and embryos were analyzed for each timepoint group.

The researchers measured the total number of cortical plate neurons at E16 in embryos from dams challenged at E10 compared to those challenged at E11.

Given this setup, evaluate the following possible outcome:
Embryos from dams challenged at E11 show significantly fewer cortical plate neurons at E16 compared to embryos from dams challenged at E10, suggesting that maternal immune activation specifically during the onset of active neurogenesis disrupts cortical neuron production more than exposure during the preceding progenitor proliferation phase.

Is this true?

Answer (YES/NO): NO